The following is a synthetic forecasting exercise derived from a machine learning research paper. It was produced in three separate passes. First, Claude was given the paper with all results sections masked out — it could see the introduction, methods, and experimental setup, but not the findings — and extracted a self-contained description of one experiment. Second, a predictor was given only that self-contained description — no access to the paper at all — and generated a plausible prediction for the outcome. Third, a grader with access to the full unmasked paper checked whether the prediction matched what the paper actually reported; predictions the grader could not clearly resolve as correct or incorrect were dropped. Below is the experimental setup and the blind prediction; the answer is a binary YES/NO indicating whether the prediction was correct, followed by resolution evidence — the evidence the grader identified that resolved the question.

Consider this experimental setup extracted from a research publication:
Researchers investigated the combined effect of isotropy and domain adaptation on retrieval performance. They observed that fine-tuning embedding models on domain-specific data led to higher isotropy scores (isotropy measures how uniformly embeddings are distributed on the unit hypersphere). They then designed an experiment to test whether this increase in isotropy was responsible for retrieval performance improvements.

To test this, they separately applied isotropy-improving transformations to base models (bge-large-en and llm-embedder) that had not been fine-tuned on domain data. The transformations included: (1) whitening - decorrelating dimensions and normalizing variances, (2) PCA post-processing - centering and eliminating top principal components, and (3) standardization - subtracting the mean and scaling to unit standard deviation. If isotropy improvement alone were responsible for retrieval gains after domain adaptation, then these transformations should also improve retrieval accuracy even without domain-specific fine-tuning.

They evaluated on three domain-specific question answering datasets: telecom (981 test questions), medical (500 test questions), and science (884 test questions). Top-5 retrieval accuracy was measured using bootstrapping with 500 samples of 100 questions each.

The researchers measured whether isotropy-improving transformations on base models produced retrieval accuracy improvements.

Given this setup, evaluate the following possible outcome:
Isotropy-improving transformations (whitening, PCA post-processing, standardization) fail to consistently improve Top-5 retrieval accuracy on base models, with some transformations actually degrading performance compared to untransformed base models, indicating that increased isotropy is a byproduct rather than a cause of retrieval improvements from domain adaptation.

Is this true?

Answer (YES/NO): YES